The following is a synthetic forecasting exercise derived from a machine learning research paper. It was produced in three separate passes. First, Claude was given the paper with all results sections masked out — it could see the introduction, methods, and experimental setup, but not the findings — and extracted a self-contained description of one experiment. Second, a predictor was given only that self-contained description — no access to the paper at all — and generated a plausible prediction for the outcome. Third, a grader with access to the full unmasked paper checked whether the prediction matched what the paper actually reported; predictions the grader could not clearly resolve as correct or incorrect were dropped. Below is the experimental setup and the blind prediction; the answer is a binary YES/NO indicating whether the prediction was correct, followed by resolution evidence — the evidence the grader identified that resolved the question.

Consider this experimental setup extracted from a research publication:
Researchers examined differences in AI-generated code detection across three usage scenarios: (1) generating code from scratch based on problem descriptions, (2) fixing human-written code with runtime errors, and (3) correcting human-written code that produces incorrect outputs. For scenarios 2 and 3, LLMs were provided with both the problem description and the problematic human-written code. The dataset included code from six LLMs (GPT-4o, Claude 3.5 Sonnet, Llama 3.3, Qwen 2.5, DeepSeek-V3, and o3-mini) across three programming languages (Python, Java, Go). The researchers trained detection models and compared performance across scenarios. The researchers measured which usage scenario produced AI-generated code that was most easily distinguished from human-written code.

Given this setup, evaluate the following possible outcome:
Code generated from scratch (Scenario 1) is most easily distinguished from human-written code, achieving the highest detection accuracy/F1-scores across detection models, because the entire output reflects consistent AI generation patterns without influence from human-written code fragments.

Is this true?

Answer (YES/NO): YES